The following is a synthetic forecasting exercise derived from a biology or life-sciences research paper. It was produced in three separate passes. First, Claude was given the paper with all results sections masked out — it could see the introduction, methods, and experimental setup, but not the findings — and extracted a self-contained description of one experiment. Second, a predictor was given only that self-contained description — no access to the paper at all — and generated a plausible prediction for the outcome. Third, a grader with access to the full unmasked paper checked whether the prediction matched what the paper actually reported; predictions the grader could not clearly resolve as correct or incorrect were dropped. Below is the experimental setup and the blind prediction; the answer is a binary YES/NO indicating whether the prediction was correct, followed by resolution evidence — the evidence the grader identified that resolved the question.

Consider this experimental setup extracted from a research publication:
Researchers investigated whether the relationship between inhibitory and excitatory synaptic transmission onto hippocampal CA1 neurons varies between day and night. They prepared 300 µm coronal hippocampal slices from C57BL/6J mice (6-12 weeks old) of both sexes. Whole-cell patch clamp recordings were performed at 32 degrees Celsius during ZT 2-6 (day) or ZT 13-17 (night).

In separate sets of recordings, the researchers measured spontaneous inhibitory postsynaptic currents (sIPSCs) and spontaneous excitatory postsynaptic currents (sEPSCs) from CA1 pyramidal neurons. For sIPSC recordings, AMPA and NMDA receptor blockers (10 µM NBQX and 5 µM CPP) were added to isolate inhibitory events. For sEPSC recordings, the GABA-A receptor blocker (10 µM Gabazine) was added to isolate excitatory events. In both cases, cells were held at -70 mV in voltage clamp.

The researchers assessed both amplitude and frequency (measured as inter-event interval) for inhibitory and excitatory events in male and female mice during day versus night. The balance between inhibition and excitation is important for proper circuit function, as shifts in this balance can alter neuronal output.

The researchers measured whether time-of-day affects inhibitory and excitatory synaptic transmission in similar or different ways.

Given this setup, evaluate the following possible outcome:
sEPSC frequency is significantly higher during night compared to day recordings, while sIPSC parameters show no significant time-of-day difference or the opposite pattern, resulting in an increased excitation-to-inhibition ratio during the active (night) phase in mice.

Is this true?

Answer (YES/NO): NO